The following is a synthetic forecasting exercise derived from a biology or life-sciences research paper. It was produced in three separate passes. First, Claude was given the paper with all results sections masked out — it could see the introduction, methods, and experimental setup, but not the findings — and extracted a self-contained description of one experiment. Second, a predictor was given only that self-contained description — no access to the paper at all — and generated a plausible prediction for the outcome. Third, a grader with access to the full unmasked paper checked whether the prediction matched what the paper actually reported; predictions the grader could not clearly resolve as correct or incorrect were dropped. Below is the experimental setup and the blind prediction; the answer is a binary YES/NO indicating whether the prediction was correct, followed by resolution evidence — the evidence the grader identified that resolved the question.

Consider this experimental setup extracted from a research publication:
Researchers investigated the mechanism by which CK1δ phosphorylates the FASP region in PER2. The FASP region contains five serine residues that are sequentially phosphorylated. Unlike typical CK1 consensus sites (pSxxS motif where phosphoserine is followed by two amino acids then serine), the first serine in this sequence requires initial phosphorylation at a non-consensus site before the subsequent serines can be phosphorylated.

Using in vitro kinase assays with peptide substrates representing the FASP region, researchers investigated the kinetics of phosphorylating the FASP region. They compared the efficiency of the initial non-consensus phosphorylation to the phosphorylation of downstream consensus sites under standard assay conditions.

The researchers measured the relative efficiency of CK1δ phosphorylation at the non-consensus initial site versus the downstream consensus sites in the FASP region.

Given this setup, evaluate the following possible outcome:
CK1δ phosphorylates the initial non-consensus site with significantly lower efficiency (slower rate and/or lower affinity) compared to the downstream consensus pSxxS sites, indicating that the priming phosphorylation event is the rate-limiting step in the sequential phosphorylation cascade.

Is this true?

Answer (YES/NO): YES